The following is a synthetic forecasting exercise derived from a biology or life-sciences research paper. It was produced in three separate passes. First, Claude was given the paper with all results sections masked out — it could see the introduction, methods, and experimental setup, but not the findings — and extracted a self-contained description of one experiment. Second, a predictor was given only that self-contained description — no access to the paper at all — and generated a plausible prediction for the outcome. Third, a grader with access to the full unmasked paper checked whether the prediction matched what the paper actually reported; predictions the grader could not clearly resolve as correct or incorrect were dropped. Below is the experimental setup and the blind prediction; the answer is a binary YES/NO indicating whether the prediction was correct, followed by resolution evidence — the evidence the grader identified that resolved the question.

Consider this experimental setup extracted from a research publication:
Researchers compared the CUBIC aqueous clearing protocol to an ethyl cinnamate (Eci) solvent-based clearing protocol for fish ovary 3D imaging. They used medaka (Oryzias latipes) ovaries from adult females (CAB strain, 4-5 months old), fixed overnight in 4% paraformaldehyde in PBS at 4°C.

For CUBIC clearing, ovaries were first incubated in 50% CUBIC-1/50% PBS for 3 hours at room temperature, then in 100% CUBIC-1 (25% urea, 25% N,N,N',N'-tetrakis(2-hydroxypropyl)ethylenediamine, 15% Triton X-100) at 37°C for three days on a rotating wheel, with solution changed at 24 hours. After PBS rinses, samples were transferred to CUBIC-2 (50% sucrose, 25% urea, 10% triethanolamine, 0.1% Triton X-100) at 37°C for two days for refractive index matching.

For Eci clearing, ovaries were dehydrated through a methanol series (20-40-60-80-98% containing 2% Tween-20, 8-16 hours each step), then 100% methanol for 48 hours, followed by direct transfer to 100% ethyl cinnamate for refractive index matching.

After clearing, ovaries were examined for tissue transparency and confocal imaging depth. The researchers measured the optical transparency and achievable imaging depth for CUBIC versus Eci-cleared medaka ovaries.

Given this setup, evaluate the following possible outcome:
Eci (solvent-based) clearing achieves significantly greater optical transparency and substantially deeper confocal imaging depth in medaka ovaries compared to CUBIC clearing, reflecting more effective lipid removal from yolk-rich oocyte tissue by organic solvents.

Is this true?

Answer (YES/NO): YES